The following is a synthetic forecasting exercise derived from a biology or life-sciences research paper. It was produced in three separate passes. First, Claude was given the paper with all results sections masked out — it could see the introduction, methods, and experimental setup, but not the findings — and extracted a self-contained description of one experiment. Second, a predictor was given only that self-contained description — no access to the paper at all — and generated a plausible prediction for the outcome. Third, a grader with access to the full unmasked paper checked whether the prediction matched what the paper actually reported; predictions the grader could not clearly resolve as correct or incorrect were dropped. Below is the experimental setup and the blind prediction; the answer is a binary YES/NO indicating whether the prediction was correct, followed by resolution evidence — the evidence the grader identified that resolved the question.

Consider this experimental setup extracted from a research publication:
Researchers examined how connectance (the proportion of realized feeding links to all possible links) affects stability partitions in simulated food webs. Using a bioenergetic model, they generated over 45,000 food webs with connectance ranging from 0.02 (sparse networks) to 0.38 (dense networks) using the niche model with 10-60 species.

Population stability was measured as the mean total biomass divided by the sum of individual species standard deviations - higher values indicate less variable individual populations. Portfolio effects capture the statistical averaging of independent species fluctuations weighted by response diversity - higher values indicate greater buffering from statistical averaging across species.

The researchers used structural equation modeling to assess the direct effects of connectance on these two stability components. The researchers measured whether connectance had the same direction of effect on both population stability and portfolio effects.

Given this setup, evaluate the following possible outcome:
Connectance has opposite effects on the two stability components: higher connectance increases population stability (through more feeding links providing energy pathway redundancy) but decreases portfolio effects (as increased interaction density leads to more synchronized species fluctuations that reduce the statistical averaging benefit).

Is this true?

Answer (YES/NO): NO